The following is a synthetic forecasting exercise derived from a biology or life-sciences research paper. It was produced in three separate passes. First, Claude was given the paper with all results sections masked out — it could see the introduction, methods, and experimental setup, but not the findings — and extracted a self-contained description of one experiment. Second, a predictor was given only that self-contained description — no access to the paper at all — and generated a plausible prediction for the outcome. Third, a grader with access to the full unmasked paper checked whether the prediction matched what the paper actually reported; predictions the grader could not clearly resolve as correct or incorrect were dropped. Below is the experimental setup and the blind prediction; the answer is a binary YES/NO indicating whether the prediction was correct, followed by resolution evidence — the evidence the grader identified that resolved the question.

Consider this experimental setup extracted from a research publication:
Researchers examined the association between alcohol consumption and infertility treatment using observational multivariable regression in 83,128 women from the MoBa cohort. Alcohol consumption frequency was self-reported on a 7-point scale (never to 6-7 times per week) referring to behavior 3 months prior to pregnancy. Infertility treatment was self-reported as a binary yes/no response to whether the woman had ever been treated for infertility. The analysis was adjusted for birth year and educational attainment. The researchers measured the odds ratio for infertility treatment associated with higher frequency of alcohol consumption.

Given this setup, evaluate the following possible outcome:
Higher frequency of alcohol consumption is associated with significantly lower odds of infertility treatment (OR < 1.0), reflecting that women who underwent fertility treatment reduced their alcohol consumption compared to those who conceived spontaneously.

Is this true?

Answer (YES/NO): YES